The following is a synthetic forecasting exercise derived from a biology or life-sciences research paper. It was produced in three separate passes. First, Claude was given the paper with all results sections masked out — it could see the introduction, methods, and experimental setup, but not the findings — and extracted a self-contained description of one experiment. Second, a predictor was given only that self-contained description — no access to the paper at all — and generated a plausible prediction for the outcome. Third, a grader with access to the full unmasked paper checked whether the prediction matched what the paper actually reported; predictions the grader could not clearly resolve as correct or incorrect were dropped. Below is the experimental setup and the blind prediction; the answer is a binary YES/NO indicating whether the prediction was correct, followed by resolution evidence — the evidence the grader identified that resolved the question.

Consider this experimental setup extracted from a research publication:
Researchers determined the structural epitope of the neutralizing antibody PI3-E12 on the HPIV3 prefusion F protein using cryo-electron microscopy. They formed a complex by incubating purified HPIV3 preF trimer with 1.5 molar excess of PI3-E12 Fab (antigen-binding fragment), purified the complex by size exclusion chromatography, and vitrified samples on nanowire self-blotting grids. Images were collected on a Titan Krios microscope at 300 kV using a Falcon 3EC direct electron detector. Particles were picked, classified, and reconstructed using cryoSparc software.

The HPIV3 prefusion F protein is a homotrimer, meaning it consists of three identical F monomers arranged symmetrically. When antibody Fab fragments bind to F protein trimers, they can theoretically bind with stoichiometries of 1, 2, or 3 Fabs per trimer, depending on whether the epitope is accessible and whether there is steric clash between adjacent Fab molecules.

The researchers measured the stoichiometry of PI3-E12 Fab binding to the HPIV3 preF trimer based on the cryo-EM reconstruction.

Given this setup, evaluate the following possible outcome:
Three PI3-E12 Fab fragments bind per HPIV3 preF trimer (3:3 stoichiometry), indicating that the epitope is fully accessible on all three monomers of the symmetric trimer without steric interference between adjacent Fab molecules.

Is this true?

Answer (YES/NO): NO